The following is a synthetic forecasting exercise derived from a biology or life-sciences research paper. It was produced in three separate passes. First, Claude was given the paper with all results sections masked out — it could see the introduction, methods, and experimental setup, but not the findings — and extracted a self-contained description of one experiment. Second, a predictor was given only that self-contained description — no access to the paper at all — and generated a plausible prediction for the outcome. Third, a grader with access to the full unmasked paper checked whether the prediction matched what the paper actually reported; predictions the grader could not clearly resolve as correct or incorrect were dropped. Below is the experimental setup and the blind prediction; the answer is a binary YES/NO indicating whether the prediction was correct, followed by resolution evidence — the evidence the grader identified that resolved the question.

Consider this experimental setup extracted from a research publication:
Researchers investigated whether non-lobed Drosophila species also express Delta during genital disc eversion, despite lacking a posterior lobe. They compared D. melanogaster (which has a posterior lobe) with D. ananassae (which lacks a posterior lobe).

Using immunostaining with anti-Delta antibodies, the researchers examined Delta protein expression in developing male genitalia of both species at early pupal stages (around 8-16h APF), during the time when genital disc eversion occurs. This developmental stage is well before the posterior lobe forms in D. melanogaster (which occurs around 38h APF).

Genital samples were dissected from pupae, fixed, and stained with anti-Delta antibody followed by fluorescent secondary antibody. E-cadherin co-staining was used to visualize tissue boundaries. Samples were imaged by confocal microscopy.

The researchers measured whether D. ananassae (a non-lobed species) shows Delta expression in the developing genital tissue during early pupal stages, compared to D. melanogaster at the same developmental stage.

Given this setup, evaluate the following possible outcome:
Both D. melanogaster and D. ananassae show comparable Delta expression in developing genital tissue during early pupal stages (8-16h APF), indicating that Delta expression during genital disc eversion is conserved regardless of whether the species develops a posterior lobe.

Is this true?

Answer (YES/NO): YES